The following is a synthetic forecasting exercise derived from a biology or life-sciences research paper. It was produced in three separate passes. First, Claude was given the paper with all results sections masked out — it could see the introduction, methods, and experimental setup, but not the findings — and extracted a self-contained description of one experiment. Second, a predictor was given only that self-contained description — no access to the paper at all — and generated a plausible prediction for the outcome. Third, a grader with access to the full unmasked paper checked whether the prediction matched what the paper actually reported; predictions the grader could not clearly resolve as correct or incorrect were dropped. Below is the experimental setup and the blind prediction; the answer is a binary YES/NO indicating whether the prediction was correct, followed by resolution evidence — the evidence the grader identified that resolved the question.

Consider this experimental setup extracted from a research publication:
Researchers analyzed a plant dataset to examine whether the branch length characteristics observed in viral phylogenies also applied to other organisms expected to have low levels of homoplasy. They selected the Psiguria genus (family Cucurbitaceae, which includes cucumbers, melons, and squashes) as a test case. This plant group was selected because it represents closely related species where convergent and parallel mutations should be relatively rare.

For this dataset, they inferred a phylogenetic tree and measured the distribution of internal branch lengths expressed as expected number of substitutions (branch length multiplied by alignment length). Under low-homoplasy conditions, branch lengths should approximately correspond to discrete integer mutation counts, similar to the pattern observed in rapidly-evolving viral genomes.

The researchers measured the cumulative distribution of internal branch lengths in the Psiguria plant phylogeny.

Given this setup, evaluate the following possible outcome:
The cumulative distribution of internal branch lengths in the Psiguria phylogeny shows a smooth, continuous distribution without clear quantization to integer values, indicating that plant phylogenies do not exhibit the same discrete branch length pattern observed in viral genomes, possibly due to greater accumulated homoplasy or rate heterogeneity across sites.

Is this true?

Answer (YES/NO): NO